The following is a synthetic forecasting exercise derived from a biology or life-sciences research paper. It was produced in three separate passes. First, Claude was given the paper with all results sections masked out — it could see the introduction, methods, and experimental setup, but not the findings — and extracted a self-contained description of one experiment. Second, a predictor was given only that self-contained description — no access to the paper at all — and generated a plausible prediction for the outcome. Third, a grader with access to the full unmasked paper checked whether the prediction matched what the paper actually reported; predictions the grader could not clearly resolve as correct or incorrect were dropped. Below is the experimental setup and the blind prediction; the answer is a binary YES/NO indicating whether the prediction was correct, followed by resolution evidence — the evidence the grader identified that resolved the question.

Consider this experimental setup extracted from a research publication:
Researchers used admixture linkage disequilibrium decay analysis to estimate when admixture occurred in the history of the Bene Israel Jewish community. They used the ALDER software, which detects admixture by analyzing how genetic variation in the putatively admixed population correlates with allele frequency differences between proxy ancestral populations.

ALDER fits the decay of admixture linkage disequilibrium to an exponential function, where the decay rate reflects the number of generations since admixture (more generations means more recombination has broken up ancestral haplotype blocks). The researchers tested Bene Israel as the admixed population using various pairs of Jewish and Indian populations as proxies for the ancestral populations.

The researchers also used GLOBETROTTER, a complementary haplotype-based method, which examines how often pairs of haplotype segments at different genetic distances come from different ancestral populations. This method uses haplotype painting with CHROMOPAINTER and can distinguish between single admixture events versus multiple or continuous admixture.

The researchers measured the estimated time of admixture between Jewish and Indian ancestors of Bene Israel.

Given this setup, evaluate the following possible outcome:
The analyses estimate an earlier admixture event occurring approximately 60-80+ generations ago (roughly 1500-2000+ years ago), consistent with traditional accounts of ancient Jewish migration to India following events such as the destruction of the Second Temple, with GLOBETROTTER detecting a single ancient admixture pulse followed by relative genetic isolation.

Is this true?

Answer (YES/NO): NO